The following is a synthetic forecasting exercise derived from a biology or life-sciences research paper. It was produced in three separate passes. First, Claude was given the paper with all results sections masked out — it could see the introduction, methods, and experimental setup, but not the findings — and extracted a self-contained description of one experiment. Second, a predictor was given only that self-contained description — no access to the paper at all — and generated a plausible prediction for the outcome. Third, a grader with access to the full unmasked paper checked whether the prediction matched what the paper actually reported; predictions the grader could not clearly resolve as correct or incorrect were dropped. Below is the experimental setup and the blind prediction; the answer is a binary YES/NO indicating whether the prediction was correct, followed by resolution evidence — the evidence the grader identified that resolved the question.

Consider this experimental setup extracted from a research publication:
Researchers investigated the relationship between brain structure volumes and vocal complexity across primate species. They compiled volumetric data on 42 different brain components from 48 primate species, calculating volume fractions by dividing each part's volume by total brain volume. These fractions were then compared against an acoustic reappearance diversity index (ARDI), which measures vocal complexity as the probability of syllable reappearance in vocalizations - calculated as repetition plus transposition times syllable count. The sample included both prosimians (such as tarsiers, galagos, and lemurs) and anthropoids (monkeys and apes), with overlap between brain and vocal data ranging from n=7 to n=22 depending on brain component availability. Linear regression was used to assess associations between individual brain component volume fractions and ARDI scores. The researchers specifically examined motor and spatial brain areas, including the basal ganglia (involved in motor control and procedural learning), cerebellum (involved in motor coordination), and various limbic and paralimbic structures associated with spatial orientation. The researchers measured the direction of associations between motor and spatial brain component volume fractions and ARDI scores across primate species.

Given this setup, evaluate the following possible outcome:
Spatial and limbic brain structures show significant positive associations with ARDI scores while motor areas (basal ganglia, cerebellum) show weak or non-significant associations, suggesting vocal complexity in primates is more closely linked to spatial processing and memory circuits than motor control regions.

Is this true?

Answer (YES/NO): NO